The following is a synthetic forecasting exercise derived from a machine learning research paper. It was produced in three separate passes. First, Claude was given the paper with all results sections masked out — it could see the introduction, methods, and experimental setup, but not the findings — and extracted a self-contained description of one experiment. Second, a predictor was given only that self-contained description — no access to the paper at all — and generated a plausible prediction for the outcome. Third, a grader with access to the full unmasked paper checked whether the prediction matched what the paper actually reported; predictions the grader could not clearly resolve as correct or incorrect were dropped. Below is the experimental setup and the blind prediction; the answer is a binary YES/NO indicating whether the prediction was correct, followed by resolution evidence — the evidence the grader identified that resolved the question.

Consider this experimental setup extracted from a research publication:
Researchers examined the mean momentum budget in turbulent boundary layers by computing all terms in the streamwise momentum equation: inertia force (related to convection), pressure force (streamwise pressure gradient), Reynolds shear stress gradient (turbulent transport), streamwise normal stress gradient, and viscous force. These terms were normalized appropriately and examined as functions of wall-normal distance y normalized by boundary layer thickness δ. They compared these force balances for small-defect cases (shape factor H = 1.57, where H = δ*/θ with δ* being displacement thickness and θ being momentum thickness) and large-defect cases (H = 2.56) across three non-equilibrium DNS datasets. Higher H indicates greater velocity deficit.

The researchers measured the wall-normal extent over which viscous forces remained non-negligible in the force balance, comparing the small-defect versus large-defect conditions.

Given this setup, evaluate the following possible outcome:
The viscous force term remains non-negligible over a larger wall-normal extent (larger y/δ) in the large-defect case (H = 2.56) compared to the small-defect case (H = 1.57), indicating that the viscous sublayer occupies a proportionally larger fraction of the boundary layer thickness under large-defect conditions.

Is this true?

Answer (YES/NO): NO